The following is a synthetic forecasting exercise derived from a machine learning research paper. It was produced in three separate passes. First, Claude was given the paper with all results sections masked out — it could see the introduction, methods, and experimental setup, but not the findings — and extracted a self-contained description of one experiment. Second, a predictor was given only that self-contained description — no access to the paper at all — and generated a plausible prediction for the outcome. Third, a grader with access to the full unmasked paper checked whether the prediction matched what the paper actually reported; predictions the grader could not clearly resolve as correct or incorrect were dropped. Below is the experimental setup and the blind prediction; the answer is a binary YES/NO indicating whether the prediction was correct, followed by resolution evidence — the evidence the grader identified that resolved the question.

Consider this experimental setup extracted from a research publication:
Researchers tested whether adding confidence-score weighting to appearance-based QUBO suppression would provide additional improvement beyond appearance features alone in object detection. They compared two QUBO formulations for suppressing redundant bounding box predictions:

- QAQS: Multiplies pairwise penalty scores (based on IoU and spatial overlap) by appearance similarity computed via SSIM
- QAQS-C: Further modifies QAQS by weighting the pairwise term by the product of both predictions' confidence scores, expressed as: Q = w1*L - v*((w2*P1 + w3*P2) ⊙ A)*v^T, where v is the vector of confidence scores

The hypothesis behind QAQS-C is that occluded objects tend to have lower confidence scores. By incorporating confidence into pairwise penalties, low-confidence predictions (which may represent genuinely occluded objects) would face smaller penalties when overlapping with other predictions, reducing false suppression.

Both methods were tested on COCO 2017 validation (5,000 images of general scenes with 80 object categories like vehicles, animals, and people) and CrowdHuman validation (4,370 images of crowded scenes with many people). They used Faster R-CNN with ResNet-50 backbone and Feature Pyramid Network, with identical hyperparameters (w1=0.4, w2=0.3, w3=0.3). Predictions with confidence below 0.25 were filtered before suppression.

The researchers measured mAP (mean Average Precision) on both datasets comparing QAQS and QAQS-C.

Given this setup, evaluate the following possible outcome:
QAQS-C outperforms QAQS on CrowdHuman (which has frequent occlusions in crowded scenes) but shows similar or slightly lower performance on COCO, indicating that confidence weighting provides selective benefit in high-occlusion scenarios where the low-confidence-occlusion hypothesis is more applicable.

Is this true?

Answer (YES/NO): NO